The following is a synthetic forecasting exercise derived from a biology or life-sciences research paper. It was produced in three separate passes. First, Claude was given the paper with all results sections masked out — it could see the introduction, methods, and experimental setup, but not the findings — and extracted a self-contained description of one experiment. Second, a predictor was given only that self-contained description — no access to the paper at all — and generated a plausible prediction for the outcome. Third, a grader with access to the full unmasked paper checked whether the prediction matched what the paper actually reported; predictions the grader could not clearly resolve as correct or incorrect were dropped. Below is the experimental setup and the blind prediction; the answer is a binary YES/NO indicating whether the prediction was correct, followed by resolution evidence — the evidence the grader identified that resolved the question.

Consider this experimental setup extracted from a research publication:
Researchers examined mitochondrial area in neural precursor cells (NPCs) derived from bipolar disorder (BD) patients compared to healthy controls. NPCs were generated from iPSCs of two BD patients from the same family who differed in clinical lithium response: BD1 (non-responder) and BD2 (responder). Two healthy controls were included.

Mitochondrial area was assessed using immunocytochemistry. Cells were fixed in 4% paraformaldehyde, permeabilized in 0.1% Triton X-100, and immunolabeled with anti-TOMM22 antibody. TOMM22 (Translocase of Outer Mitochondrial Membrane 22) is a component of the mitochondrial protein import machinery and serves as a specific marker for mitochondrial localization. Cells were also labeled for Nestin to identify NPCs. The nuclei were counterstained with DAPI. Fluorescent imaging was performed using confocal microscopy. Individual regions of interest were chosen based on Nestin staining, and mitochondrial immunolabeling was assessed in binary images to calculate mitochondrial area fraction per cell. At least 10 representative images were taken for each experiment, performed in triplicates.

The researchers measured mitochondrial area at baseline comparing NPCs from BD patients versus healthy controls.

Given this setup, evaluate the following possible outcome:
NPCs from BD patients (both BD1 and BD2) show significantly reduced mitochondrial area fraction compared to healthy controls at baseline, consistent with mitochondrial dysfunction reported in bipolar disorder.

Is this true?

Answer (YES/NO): NO